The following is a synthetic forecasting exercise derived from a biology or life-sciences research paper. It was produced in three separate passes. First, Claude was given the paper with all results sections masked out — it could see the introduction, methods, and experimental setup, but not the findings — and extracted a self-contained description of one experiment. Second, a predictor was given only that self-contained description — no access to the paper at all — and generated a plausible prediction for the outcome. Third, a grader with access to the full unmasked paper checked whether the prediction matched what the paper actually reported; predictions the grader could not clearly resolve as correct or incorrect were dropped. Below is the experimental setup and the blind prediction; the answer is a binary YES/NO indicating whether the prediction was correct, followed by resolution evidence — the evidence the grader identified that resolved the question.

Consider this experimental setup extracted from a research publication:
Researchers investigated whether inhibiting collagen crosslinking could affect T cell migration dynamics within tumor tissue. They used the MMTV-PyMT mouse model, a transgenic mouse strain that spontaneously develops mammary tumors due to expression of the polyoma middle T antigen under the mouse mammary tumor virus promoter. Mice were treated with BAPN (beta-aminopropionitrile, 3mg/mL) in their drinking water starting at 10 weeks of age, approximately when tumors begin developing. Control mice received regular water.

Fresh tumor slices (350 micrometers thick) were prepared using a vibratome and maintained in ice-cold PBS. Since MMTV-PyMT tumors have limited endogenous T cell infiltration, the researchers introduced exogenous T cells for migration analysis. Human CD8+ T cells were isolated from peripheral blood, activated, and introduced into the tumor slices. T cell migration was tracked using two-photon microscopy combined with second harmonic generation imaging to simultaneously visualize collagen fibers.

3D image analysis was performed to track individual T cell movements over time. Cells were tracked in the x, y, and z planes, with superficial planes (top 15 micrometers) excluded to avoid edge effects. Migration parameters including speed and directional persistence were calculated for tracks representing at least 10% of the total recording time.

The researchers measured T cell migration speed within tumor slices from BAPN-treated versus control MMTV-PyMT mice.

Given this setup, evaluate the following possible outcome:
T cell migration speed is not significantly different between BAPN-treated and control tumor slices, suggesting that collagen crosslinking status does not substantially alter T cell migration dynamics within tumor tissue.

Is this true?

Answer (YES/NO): YES